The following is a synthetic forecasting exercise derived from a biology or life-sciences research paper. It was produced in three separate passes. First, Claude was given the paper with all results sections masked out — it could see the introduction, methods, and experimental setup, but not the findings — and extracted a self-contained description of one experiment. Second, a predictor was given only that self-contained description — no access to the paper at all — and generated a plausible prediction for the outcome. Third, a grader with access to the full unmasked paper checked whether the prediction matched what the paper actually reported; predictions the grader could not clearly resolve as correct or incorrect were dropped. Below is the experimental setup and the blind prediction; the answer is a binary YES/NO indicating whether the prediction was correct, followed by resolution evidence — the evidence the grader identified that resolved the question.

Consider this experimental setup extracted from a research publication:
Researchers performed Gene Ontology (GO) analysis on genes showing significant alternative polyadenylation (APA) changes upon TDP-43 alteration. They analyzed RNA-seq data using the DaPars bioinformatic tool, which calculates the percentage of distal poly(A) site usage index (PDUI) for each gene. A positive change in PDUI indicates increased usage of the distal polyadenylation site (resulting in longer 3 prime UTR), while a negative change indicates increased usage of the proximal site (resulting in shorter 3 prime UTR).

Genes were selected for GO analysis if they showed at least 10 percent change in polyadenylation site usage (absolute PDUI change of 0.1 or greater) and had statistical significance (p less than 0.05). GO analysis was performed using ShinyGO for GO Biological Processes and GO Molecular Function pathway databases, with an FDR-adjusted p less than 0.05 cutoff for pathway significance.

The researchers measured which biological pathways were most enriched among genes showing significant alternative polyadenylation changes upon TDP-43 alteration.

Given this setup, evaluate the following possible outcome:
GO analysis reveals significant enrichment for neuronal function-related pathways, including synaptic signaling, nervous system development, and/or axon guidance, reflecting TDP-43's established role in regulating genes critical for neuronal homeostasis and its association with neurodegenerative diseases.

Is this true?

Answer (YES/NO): NO